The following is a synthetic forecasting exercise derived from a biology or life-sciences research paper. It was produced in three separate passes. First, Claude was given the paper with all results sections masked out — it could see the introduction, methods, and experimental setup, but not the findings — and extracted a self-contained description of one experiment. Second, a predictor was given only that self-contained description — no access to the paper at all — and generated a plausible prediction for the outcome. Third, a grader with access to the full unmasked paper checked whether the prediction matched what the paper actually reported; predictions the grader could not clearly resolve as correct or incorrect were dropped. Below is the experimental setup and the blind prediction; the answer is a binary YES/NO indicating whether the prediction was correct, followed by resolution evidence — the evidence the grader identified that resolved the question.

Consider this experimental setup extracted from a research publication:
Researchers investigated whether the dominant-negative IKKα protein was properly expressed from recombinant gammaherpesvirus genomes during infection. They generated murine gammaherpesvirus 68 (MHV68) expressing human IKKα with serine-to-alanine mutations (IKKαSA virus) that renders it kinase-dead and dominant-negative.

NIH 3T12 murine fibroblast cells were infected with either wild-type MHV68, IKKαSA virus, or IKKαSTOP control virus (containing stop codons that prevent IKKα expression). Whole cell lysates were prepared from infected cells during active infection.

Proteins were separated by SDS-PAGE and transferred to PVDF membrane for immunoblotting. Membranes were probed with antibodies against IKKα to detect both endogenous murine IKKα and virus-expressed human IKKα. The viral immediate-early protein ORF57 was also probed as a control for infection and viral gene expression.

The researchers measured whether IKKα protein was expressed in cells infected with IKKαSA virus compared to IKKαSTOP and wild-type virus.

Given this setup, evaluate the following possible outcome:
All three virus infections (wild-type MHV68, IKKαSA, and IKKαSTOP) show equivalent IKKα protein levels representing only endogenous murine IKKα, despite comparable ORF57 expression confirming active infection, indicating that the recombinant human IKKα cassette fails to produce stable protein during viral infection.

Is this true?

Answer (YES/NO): NO